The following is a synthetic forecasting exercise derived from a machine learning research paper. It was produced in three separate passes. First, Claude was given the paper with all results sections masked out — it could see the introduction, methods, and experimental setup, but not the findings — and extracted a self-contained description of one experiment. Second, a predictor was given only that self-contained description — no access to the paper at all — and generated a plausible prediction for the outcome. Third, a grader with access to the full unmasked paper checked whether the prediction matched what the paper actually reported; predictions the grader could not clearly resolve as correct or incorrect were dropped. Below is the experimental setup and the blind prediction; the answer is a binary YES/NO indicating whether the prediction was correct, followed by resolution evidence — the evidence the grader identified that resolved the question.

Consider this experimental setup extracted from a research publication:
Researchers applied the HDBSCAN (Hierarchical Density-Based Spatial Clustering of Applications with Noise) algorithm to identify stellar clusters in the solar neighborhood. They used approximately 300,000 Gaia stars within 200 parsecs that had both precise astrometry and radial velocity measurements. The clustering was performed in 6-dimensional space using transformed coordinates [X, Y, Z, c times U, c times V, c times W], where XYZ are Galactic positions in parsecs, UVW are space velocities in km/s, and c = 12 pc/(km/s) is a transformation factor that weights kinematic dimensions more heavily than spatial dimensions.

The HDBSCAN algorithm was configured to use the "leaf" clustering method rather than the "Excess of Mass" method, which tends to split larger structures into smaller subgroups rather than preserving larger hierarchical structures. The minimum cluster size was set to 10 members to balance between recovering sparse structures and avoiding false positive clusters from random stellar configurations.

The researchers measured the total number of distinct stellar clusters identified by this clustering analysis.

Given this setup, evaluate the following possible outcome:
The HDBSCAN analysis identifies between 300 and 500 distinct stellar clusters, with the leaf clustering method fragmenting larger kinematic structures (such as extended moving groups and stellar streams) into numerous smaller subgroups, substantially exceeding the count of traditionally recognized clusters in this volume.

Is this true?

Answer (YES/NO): NO